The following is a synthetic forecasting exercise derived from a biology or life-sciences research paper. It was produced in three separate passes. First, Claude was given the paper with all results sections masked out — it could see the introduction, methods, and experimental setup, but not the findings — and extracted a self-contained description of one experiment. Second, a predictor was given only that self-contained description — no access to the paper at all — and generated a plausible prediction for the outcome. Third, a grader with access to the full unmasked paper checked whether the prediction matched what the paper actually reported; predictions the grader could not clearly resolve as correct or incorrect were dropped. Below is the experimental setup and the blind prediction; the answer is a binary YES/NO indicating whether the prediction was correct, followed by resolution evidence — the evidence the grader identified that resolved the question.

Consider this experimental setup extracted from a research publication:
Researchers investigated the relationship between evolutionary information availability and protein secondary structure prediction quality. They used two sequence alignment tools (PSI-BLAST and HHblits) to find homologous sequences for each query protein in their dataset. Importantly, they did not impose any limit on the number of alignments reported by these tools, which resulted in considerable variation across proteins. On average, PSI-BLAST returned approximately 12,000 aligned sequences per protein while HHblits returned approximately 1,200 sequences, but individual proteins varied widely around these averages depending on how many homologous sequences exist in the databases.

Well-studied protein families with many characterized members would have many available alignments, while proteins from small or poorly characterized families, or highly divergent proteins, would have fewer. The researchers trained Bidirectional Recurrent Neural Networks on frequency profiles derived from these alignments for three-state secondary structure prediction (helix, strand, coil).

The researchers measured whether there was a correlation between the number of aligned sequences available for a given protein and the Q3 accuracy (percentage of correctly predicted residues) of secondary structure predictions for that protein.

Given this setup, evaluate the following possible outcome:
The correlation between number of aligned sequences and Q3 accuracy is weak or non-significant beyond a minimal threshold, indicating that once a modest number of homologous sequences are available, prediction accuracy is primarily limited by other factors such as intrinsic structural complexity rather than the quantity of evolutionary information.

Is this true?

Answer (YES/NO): NO